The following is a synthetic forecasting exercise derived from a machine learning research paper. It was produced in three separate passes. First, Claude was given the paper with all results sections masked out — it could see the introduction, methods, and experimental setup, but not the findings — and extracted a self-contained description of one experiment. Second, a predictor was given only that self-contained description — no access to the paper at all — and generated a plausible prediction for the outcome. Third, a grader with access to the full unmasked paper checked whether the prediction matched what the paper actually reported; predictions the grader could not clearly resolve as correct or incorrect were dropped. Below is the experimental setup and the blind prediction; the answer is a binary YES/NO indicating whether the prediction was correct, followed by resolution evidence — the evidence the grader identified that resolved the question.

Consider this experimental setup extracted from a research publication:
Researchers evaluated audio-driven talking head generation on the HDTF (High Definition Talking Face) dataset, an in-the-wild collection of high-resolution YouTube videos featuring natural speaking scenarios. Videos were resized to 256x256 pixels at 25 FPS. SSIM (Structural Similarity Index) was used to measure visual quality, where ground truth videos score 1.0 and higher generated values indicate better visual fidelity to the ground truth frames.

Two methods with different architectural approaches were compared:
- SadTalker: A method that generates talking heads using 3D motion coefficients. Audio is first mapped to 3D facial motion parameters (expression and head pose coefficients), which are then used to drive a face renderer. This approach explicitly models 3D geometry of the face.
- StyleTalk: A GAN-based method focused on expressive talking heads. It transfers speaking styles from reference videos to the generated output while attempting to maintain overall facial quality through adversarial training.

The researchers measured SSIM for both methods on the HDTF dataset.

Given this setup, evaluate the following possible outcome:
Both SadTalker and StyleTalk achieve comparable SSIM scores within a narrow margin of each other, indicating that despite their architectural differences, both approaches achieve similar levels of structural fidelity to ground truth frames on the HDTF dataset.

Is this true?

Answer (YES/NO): YES